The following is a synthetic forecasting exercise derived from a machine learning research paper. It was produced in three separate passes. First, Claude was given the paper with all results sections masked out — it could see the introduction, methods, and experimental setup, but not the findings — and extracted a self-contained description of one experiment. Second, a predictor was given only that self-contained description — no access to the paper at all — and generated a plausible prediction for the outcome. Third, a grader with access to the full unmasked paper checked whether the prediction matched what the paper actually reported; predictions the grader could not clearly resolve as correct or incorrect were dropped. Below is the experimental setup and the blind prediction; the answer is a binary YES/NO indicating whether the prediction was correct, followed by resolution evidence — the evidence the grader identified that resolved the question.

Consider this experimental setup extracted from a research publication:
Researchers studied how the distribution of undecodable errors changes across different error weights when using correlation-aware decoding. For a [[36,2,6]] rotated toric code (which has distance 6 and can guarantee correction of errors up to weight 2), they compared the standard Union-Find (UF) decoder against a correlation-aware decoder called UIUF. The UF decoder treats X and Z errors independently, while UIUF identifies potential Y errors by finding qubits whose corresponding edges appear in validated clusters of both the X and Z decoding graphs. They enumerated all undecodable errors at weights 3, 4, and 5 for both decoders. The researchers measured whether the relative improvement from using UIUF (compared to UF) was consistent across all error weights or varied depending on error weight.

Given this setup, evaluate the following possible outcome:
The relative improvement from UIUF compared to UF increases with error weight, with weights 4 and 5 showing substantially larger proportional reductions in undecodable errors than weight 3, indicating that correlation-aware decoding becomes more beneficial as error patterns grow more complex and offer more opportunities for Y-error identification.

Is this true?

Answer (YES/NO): NO